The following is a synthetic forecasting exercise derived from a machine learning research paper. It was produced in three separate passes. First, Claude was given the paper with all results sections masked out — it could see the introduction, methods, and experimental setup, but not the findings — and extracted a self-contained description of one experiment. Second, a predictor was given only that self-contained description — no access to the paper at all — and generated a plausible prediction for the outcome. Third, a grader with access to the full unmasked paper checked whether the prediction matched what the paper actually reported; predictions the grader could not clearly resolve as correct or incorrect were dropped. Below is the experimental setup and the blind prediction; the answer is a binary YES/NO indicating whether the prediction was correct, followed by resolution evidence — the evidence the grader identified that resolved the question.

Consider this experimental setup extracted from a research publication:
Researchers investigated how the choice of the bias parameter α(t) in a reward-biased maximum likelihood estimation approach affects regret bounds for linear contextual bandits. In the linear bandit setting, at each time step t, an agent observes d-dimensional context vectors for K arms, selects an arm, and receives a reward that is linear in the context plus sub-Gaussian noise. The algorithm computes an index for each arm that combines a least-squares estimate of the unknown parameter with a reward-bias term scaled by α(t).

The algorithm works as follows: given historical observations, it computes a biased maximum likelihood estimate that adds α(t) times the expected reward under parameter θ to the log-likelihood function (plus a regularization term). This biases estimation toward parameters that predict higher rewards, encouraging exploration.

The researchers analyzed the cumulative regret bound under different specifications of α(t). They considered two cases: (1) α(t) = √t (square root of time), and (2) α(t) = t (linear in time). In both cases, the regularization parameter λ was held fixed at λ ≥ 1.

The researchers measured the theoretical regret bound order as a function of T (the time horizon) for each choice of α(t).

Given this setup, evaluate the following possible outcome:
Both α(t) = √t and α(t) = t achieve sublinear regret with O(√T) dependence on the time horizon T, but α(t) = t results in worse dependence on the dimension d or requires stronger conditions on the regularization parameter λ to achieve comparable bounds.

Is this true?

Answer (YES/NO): NO